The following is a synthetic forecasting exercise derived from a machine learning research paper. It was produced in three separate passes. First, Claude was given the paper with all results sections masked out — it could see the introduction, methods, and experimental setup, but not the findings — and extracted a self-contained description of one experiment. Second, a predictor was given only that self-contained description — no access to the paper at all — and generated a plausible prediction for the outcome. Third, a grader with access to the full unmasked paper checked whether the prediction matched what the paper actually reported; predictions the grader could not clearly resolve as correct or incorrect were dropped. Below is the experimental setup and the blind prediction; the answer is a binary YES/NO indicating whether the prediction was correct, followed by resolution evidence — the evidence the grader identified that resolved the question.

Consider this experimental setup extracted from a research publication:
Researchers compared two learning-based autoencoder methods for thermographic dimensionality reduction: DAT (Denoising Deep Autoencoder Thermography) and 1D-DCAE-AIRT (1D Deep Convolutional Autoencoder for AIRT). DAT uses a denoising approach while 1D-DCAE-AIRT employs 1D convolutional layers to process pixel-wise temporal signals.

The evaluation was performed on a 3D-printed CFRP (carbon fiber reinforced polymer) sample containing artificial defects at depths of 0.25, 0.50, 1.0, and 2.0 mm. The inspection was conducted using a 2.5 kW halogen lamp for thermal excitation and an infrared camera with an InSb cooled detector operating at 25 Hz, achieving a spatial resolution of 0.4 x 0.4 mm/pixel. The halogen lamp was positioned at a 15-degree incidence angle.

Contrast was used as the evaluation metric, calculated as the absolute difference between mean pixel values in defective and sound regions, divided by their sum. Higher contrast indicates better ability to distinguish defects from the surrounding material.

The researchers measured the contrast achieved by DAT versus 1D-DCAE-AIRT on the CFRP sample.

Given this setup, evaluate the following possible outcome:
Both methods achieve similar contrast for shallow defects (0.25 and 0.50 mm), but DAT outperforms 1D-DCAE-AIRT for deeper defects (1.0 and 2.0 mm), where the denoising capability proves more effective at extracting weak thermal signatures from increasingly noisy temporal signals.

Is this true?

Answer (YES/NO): NO